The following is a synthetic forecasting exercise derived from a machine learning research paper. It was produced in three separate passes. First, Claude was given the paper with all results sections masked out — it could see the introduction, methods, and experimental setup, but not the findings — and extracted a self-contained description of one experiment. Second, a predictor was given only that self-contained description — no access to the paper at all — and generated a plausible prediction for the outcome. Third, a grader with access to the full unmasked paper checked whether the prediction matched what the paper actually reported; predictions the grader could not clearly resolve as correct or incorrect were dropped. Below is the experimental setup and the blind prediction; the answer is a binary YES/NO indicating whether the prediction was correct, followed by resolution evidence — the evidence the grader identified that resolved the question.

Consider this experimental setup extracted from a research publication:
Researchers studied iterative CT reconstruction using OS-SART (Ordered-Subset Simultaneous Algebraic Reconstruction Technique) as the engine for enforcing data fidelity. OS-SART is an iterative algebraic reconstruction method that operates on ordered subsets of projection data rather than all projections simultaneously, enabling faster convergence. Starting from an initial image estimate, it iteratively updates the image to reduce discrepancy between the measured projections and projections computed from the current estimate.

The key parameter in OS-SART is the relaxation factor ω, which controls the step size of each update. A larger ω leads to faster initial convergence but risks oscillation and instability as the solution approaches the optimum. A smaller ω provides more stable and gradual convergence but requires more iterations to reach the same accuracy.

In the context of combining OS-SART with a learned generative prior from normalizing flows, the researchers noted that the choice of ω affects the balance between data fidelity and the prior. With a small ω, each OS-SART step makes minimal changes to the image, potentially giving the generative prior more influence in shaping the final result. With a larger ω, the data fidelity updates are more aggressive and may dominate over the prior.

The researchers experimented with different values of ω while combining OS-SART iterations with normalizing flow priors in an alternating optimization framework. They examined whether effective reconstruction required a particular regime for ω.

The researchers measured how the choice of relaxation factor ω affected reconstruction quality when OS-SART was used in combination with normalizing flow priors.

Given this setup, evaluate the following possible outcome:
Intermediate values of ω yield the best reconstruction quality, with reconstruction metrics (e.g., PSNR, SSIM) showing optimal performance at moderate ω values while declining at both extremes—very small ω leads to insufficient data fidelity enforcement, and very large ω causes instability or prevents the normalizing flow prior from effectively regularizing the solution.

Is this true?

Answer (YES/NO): NO